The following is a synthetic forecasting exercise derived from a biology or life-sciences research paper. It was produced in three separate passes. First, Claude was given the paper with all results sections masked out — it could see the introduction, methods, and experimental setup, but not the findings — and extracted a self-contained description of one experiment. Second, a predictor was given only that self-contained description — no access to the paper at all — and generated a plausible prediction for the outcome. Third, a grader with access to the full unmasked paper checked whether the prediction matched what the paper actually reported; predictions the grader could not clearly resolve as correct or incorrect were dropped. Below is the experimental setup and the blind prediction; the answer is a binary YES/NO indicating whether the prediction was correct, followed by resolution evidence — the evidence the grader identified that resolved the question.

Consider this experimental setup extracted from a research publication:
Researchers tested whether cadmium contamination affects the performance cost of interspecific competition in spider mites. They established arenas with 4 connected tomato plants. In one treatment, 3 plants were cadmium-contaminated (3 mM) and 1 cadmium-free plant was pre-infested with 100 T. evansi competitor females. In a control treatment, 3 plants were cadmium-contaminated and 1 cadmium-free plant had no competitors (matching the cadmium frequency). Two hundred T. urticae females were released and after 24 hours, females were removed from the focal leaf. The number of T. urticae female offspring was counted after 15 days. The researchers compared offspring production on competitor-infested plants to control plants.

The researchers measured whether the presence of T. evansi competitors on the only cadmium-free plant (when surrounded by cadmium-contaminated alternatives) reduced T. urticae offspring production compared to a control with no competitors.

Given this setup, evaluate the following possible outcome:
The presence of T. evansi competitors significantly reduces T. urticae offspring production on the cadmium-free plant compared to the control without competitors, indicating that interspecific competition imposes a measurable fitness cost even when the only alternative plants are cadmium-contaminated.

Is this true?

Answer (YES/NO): NO